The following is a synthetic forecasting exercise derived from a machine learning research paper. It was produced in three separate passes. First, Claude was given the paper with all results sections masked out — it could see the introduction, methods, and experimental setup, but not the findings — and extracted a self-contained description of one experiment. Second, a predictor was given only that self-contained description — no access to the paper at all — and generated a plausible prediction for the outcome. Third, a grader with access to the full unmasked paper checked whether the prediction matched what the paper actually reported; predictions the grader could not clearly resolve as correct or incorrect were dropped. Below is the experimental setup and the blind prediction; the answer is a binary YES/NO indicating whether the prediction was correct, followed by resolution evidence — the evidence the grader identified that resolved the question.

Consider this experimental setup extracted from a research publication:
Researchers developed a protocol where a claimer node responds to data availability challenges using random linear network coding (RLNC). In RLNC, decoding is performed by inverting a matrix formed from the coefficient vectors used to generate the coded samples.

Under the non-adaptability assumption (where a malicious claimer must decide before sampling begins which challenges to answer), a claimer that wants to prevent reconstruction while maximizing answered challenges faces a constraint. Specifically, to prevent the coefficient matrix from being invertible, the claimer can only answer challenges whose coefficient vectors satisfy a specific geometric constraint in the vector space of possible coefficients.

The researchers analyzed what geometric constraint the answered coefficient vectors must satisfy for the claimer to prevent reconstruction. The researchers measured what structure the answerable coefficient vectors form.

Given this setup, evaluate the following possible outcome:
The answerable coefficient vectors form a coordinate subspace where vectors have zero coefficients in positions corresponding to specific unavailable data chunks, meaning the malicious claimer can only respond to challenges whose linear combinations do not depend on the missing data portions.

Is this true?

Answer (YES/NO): NO